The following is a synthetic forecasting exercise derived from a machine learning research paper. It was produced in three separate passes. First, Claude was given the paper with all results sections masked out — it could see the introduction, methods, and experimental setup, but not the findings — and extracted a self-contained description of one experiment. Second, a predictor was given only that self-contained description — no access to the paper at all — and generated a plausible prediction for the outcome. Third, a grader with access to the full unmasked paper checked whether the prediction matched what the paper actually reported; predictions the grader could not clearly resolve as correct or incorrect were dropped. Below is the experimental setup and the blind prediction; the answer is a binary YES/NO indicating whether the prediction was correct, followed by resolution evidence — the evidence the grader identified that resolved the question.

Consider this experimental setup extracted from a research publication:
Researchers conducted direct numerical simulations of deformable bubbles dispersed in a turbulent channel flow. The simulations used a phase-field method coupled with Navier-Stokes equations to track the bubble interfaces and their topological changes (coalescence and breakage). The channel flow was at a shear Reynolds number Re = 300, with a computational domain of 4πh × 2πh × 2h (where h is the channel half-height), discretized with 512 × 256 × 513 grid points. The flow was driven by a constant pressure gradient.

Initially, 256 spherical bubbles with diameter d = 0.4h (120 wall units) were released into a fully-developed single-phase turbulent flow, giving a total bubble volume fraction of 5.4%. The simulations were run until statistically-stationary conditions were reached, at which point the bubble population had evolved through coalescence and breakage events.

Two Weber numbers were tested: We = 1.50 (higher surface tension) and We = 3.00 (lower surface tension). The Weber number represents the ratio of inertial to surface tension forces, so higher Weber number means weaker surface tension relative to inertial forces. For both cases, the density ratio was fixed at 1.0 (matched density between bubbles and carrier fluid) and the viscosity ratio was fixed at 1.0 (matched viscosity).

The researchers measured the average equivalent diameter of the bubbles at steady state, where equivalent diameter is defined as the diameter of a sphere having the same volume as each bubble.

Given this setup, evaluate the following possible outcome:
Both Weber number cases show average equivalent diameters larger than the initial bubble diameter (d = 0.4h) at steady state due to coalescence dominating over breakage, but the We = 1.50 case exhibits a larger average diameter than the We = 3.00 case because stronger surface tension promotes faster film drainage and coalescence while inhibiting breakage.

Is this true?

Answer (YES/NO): NO